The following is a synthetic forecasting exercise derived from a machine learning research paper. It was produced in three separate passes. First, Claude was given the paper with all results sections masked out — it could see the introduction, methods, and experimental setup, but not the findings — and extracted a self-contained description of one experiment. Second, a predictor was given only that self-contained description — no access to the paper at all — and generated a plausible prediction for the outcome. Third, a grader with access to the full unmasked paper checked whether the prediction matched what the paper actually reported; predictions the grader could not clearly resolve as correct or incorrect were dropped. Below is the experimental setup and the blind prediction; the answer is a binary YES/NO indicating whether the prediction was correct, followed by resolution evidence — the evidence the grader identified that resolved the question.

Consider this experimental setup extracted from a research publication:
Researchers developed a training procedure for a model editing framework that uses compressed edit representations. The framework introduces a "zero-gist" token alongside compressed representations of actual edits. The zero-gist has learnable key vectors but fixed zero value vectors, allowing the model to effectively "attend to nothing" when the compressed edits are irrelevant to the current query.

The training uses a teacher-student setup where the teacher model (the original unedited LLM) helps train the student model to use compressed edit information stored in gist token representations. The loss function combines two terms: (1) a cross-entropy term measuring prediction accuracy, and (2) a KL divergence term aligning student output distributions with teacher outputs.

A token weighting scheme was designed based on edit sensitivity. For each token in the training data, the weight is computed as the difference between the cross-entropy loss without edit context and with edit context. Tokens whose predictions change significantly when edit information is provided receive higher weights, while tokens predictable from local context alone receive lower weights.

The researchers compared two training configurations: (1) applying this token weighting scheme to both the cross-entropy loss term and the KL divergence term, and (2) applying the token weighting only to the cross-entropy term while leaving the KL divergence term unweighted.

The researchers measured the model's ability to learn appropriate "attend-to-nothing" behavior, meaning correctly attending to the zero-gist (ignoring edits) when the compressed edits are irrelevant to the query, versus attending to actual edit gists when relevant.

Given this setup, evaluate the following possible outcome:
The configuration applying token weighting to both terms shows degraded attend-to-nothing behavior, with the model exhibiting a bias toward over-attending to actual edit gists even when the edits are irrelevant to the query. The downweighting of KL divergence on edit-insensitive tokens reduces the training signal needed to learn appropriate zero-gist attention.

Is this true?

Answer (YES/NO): YES